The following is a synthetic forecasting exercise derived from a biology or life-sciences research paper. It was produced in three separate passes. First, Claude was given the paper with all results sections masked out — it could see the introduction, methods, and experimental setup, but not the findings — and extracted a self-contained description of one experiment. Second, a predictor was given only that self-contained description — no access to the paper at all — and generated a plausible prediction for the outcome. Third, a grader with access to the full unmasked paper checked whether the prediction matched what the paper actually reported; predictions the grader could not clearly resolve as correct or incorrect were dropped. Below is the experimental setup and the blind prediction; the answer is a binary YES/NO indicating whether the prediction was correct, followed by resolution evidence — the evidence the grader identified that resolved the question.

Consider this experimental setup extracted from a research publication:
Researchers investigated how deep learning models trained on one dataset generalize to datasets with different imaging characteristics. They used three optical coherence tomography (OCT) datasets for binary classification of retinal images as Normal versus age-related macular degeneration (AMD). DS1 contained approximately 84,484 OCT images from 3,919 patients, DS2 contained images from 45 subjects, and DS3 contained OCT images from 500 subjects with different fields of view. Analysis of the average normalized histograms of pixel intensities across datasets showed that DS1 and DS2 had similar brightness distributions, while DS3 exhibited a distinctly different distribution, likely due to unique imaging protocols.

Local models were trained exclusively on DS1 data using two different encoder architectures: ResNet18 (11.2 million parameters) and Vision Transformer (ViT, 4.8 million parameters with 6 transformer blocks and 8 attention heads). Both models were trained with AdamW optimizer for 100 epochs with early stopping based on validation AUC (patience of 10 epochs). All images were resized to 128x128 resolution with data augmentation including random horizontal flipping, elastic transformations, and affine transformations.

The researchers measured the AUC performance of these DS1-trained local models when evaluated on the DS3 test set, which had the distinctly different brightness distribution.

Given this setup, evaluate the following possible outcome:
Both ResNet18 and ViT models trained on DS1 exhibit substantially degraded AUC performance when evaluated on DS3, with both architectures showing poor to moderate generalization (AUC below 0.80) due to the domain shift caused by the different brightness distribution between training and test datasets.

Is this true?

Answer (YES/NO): NO